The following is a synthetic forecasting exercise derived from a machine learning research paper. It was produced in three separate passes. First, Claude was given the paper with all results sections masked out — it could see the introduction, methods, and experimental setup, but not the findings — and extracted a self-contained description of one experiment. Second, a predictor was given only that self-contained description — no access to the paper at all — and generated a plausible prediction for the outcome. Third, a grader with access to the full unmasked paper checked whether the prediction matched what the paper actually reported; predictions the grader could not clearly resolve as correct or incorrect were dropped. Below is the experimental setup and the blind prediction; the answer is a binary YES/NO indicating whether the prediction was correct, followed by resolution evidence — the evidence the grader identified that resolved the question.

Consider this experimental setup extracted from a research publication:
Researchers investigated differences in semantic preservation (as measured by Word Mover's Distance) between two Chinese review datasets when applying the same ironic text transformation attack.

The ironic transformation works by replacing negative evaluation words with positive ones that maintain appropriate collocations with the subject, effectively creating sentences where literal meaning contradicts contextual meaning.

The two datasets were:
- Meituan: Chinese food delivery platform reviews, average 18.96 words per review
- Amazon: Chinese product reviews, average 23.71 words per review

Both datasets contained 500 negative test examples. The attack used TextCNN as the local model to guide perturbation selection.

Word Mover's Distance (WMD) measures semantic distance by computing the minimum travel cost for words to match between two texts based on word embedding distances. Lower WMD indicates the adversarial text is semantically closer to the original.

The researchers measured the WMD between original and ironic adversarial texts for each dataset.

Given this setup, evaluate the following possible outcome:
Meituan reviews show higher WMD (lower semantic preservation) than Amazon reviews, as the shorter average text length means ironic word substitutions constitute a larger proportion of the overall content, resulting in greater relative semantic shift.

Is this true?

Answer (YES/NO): NO